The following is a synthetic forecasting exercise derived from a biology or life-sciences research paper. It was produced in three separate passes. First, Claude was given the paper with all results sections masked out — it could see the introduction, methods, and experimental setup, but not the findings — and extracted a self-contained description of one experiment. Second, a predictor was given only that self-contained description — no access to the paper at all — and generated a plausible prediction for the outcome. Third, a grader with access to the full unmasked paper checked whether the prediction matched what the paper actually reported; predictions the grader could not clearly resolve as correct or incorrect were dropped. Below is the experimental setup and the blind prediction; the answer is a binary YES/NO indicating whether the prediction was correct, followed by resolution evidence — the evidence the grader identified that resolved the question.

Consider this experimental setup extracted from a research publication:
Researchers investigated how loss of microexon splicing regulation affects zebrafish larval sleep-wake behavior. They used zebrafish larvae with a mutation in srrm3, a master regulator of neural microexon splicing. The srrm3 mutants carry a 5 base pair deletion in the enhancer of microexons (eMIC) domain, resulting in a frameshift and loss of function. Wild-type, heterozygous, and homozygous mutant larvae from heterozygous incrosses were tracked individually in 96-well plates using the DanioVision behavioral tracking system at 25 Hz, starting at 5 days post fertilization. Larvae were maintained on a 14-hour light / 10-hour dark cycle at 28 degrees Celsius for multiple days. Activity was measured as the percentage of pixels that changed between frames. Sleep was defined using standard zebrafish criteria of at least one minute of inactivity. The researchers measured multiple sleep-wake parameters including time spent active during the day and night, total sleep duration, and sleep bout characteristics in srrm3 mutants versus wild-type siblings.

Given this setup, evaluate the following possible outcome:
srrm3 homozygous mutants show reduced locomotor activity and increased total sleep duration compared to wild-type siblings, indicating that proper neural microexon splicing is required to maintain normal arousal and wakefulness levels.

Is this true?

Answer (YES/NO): NO